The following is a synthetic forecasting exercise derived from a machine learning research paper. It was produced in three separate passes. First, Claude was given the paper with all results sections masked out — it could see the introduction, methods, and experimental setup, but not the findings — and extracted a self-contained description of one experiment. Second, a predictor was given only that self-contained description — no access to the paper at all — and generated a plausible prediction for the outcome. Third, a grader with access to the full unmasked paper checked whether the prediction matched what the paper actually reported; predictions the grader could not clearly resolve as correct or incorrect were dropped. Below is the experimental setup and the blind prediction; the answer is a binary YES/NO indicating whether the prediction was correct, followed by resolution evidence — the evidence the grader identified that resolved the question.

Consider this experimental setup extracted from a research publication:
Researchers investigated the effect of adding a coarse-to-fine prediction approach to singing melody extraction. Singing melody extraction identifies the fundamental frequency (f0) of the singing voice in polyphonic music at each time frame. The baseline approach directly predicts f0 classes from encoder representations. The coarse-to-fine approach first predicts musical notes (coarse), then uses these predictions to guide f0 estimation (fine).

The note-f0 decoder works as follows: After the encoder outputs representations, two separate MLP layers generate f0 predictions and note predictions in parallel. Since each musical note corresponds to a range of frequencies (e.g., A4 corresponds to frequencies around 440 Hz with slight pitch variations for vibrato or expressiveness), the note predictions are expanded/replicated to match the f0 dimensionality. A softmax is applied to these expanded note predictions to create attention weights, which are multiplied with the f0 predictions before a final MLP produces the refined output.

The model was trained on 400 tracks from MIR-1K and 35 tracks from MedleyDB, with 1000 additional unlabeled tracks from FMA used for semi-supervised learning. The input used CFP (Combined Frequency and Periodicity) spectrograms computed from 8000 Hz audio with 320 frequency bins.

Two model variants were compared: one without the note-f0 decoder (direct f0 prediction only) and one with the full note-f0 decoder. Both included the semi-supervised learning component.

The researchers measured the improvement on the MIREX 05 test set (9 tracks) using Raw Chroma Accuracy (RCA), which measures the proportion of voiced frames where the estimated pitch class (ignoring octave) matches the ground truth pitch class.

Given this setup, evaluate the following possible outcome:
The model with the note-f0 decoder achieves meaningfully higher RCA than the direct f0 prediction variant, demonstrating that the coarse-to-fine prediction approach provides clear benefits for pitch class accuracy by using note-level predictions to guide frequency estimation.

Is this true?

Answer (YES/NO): YES